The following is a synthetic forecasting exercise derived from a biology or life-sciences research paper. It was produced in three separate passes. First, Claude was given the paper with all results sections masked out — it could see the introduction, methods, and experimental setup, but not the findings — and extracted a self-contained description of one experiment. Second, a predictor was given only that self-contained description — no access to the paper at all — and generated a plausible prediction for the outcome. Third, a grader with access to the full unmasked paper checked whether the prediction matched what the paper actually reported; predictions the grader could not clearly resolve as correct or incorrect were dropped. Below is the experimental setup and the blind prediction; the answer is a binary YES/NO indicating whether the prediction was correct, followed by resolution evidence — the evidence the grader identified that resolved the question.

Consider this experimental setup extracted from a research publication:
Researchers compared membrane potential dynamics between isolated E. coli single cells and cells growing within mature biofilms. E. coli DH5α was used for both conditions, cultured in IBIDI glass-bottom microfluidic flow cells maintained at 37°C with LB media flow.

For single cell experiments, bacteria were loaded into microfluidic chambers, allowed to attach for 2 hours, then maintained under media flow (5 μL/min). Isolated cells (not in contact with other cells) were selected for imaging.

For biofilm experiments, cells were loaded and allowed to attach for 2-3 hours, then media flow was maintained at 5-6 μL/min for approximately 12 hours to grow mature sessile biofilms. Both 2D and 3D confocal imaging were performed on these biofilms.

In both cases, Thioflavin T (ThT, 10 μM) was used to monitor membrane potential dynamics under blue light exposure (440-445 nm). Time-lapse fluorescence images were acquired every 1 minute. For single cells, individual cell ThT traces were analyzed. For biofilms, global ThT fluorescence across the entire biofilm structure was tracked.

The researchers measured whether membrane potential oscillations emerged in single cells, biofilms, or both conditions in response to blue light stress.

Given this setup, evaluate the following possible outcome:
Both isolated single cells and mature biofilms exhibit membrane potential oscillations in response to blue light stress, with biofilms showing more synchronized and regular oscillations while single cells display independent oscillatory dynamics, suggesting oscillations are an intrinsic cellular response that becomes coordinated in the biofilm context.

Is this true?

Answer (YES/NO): YES